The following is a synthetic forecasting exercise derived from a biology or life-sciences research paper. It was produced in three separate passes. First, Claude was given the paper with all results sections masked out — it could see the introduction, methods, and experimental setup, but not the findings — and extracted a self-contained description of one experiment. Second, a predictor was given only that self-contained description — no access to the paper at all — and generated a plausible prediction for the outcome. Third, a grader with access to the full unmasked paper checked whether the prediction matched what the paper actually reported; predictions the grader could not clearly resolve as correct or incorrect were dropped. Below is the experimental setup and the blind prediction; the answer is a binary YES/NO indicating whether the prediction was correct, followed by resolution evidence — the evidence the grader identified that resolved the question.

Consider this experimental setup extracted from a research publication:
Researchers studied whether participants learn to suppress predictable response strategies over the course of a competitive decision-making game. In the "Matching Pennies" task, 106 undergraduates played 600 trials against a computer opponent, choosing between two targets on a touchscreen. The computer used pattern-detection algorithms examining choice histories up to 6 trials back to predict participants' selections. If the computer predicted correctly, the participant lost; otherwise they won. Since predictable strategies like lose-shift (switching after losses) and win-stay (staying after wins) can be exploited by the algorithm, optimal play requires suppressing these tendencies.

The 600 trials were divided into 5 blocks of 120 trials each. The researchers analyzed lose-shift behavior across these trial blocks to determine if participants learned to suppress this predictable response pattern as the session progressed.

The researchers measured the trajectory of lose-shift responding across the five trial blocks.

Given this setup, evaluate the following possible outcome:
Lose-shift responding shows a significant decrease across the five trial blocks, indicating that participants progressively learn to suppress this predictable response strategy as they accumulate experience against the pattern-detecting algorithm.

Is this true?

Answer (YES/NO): YES